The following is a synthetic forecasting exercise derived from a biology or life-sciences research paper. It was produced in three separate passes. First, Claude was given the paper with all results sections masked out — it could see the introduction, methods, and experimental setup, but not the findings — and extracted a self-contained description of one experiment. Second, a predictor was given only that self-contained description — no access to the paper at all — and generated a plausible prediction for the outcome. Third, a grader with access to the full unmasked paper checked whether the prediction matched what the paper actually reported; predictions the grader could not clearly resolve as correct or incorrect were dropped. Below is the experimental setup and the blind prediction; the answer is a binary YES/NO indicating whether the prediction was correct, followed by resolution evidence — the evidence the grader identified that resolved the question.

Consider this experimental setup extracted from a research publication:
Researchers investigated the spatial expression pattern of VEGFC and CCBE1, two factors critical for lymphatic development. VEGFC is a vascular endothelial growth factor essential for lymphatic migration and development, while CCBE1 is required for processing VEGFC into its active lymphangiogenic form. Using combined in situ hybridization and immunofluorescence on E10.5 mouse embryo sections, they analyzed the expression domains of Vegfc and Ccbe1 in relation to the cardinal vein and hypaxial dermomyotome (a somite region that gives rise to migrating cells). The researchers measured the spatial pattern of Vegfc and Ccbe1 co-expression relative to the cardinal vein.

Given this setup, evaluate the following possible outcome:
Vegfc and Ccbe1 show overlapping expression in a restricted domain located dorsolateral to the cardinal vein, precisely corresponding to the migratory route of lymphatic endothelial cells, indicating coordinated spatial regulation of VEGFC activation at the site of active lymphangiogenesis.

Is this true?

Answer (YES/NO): NO